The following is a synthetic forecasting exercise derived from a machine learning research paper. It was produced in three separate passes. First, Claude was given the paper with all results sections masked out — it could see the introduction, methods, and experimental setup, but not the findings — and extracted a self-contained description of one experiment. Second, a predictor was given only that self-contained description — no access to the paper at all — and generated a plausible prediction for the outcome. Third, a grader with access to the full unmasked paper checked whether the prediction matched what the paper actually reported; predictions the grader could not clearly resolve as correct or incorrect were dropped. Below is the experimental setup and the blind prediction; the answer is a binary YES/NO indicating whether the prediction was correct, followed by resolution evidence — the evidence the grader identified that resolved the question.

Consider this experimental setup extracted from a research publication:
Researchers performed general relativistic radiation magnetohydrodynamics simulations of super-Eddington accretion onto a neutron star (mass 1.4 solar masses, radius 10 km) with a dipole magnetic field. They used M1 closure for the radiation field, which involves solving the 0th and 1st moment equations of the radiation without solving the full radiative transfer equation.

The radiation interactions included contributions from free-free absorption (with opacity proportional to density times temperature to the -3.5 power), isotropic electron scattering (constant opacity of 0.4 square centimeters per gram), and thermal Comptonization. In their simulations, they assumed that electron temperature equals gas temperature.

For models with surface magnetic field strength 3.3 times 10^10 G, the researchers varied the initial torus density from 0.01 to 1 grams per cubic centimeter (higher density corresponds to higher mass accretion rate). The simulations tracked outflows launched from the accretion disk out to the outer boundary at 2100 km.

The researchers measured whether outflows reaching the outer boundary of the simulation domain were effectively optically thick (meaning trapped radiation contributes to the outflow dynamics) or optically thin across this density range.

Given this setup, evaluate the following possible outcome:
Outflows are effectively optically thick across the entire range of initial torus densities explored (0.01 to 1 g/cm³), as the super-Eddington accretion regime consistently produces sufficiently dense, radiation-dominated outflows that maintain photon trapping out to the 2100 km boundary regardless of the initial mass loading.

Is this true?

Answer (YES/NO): NO